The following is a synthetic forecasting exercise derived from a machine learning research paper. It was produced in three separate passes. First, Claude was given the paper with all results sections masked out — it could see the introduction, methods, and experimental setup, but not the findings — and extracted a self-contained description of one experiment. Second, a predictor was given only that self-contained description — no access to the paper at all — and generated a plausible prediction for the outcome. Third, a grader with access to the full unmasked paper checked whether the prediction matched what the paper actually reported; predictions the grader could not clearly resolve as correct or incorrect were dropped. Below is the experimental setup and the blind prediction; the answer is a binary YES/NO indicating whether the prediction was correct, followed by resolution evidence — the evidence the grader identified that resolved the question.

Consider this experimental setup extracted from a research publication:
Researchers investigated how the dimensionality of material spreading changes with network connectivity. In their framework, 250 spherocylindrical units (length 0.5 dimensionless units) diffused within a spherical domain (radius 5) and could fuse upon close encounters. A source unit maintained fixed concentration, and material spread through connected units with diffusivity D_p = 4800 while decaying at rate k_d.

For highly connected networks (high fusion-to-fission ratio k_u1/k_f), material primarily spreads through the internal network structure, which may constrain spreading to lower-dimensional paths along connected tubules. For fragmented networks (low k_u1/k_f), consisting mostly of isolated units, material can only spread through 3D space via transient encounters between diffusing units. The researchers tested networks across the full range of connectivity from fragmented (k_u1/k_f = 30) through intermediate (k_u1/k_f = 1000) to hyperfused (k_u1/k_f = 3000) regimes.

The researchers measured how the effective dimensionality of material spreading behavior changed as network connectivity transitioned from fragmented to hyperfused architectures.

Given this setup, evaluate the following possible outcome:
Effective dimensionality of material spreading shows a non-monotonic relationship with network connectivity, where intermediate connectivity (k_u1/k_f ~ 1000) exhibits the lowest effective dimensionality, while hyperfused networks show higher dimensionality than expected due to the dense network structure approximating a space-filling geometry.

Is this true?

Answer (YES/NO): NO